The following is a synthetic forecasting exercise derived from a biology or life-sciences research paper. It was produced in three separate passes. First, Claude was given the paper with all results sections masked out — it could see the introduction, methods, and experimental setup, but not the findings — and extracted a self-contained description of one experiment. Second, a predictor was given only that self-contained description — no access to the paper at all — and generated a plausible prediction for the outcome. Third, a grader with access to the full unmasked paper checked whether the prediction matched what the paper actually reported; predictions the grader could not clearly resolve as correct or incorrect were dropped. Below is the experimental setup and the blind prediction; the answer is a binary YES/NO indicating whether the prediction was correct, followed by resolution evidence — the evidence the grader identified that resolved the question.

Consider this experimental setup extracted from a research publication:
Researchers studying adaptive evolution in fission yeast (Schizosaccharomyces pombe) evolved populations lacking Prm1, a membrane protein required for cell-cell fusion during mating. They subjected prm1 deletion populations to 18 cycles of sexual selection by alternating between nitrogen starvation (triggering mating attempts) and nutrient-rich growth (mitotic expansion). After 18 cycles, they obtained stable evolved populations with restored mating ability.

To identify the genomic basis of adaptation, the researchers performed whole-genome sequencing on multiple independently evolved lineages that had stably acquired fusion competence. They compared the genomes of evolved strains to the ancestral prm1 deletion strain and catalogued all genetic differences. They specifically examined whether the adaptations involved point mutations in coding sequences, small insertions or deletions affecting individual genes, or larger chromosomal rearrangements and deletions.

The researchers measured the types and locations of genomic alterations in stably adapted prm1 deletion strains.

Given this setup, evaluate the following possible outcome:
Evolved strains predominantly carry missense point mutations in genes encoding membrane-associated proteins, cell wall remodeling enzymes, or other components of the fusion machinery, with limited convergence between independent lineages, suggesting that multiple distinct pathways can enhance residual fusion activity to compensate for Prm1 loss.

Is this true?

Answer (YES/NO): NO